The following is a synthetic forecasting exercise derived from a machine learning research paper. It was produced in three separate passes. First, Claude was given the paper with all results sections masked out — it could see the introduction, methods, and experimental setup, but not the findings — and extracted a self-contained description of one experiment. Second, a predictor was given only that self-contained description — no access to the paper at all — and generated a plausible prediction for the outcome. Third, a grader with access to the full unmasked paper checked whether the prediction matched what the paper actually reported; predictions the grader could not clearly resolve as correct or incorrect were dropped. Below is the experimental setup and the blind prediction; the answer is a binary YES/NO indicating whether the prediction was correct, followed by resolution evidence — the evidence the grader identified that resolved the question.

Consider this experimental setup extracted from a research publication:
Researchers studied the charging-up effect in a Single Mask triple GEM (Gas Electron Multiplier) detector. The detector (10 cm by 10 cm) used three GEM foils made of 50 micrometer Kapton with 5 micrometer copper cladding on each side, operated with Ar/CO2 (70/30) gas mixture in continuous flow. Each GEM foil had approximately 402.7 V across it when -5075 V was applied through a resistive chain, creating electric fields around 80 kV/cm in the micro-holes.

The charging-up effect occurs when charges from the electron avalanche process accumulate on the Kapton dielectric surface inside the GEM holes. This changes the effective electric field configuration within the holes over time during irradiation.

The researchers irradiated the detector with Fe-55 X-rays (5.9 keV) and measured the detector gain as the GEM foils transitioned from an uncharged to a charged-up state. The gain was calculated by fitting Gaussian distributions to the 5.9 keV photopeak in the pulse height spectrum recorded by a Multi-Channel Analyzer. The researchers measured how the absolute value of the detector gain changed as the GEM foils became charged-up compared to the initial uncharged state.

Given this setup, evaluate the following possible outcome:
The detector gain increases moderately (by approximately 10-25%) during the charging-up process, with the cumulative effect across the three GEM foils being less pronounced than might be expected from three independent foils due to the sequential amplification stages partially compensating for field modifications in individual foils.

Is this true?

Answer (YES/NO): YES